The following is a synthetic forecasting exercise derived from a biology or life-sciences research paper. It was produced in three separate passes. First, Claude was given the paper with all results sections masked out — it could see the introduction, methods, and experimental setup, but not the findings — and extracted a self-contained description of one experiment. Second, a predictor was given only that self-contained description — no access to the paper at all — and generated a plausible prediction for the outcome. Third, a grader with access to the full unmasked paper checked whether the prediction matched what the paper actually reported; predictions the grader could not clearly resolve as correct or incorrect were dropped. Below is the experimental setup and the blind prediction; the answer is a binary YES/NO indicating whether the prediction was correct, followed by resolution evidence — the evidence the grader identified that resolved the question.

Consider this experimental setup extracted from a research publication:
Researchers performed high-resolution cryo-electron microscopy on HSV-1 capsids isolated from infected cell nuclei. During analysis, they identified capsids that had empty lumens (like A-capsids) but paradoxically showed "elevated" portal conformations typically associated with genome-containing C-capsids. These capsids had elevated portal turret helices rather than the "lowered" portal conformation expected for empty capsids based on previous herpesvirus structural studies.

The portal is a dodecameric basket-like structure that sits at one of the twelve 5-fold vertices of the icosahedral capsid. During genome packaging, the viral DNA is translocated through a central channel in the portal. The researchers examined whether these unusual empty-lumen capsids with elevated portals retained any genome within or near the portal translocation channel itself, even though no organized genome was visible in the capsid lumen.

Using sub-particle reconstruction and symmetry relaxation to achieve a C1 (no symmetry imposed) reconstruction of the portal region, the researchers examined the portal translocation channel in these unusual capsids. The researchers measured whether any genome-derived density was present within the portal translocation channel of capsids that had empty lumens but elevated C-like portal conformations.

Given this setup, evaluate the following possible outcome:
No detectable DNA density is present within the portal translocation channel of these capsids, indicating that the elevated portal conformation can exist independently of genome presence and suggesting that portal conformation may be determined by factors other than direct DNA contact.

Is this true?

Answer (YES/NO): NO